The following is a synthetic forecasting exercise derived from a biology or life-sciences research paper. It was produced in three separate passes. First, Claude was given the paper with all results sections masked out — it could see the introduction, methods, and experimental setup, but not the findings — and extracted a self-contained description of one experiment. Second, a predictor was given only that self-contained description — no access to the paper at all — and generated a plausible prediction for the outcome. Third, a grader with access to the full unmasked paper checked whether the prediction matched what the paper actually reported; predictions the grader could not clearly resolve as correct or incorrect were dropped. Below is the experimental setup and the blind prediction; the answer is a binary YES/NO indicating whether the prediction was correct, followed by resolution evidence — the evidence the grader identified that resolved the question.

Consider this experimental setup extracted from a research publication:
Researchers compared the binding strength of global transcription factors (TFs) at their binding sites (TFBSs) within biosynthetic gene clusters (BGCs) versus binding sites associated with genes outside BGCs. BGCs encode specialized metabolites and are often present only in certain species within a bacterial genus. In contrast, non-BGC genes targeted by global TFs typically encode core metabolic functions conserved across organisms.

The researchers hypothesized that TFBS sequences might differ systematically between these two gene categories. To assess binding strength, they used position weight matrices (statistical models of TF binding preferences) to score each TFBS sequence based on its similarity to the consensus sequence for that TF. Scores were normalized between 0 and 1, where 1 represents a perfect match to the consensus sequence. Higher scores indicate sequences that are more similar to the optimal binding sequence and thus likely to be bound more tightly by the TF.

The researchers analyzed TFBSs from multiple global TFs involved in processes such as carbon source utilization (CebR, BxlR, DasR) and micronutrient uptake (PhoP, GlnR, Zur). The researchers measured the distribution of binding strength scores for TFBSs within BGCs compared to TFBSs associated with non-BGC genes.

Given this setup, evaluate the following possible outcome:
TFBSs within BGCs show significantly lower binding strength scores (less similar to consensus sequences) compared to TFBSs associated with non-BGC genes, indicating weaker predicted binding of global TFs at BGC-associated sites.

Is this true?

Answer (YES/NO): YES